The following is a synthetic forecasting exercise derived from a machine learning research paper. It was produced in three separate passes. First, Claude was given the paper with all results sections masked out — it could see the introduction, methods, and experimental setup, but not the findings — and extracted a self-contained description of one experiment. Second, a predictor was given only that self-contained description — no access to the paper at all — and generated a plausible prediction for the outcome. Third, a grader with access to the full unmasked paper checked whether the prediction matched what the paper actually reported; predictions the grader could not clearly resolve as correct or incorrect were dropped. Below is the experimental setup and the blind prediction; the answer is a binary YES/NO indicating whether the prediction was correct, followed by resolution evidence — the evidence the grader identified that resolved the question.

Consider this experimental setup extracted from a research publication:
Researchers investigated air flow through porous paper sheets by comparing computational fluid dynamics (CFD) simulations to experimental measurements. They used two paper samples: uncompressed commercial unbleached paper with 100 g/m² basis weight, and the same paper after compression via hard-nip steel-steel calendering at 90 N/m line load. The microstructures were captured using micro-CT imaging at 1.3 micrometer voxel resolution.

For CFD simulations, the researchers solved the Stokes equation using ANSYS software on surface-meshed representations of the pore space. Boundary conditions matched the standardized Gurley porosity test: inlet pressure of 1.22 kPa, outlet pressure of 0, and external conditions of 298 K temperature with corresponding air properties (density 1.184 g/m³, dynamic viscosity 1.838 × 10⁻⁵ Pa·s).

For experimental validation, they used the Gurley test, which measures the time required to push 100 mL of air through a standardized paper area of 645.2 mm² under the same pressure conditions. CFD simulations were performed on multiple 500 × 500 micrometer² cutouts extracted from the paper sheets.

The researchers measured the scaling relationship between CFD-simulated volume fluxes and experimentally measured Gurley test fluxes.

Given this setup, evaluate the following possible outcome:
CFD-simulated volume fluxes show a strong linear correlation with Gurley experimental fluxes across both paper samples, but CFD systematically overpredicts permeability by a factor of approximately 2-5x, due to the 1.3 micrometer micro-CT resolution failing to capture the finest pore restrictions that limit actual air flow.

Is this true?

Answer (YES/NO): NO